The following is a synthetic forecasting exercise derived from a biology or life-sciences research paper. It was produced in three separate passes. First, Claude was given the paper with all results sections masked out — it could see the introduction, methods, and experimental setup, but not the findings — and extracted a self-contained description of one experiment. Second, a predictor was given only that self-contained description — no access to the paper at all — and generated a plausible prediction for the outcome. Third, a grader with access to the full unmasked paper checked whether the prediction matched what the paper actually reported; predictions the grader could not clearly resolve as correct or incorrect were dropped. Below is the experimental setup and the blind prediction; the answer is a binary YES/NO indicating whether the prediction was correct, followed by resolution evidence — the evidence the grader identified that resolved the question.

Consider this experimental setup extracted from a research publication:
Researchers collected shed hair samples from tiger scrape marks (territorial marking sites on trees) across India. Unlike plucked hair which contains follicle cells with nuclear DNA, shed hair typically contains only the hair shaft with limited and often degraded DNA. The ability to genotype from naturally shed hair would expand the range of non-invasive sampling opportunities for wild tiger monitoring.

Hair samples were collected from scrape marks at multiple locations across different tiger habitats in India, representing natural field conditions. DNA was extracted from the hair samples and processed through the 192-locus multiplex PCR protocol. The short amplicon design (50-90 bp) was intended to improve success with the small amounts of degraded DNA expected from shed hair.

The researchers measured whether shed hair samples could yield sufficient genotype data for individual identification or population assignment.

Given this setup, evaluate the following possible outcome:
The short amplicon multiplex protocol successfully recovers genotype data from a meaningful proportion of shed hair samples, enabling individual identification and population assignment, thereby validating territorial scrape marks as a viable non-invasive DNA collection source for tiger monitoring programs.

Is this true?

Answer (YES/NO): YES